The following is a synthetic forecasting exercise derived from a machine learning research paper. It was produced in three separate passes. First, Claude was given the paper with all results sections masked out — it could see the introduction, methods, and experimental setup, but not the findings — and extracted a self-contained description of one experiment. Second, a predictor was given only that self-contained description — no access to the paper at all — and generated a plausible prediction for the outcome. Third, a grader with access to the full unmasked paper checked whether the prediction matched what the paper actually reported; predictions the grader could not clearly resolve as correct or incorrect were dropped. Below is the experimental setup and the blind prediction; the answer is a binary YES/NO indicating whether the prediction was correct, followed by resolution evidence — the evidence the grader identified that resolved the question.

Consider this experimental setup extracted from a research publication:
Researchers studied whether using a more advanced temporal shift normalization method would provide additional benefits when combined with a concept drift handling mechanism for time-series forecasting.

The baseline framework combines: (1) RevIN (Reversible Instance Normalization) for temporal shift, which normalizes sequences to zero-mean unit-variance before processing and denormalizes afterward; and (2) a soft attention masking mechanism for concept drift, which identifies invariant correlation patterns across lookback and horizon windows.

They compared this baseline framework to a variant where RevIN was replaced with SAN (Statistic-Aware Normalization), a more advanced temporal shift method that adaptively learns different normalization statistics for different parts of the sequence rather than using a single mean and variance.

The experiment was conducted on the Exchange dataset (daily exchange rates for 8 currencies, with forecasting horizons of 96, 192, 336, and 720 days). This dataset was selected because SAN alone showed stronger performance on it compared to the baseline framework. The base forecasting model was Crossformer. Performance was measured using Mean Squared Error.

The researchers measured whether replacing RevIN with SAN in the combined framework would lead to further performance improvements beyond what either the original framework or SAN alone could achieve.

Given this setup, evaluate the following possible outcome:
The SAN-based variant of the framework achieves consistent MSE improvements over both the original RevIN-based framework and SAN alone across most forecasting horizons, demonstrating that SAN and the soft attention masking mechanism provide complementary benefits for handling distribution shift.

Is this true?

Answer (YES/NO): YES